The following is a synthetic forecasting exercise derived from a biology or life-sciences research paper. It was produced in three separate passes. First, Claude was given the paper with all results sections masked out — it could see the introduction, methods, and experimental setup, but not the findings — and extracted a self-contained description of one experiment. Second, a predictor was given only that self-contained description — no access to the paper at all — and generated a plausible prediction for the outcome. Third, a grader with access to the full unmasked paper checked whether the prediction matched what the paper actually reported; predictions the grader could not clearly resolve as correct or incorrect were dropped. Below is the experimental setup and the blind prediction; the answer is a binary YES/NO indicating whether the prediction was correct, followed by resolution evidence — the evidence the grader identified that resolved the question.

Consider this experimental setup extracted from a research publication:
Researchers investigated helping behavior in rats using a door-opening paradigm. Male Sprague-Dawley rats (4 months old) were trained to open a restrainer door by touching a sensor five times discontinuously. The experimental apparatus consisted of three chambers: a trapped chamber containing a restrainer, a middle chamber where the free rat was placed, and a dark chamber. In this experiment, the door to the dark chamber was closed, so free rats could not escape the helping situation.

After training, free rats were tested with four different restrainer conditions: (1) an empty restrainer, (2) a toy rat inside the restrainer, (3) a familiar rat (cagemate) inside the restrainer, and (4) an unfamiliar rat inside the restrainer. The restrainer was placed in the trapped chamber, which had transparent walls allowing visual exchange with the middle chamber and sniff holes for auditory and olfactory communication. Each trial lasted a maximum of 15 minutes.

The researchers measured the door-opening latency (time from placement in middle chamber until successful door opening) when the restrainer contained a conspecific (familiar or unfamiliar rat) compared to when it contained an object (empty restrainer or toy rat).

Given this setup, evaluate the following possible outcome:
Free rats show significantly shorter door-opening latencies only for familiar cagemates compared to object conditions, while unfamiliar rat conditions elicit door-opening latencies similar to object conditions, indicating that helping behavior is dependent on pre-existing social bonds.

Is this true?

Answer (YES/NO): NO